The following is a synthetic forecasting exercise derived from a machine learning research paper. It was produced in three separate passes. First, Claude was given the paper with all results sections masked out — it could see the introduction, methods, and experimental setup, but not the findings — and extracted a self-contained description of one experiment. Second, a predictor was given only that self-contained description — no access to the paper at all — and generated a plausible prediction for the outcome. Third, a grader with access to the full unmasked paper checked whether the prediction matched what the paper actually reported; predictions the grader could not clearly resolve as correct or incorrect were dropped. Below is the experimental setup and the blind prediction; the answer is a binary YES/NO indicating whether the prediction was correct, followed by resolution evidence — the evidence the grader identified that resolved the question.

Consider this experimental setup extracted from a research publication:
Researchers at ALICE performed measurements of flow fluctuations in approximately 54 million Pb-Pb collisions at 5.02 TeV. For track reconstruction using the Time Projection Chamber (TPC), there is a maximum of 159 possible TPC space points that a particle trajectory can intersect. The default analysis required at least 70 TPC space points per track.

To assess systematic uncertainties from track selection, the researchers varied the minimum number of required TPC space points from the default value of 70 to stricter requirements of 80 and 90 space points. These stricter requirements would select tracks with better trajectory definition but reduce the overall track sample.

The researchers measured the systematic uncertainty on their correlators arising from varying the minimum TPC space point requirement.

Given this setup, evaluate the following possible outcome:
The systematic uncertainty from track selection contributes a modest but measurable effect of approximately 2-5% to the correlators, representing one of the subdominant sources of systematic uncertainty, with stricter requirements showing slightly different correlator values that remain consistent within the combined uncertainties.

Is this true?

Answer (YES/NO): NO